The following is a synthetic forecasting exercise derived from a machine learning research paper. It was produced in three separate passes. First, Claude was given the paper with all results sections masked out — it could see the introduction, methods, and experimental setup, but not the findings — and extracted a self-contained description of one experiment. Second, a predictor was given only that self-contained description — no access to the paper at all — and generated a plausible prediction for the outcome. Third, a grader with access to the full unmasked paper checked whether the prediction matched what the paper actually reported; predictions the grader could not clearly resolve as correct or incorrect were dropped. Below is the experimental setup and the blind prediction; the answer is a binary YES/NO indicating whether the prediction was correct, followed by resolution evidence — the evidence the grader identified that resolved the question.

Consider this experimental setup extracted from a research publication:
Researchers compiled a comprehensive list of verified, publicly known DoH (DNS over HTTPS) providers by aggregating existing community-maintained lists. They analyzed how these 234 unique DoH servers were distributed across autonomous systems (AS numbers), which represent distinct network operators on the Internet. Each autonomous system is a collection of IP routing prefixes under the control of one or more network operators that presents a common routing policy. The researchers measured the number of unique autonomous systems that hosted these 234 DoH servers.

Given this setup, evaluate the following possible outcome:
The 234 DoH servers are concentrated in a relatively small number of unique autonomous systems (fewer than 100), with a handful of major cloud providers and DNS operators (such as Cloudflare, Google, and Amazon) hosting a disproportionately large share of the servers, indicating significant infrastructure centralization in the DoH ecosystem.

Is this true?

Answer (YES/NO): YES